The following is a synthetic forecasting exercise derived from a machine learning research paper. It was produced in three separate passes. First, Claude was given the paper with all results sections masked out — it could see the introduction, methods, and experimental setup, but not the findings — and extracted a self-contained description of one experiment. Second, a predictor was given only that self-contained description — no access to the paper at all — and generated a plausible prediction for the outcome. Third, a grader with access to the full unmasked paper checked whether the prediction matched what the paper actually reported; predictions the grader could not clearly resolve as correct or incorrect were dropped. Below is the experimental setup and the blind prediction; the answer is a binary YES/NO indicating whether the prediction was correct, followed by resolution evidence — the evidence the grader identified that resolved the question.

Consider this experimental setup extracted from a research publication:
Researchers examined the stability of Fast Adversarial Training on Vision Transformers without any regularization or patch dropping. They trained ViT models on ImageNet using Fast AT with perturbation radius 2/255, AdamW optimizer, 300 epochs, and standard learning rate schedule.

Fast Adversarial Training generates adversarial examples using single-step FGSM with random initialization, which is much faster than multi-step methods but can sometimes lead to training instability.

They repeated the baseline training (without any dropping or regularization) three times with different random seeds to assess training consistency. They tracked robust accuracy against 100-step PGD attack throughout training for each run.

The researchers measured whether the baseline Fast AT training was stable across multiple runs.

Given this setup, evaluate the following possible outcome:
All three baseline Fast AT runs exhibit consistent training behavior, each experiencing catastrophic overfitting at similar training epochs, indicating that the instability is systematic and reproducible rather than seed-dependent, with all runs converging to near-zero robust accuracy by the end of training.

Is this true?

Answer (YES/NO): NO